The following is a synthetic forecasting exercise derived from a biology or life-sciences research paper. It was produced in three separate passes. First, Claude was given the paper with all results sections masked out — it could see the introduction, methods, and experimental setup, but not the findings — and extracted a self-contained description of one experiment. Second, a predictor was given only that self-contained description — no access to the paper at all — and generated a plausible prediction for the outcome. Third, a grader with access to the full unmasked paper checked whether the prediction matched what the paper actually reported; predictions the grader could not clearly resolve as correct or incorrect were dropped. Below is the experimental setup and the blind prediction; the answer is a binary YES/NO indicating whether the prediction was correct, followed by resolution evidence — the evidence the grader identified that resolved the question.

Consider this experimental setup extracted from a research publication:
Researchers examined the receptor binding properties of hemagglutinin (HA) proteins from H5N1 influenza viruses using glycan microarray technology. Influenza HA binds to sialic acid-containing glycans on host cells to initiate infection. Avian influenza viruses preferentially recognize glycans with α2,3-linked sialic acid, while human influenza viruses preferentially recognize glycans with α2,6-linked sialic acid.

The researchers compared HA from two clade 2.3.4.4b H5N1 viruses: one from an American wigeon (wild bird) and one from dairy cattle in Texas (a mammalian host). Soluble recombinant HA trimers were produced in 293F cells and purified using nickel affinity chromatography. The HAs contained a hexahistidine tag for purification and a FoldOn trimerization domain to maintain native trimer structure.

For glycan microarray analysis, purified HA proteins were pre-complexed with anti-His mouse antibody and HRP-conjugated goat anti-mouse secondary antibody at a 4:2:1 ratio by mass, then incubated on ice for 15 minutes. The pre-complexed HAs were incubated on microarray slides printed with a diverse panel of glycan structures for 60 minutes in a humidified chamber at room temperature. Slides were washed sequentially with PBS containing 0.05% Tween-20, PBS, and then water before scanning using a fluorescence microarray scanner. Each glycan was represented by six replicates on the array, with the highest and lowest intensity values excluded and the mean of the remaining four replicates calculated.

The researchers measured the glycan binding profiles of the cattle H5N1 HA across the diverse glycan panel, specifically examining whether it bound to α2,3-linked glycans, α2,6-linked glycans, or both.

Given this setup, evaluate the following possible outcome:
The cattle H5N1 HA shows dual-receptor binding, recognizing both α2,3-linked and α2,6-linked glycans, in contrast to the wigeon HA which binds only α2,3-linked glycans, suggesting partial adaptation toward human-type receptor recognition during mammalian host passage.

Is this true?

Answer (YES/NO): NO